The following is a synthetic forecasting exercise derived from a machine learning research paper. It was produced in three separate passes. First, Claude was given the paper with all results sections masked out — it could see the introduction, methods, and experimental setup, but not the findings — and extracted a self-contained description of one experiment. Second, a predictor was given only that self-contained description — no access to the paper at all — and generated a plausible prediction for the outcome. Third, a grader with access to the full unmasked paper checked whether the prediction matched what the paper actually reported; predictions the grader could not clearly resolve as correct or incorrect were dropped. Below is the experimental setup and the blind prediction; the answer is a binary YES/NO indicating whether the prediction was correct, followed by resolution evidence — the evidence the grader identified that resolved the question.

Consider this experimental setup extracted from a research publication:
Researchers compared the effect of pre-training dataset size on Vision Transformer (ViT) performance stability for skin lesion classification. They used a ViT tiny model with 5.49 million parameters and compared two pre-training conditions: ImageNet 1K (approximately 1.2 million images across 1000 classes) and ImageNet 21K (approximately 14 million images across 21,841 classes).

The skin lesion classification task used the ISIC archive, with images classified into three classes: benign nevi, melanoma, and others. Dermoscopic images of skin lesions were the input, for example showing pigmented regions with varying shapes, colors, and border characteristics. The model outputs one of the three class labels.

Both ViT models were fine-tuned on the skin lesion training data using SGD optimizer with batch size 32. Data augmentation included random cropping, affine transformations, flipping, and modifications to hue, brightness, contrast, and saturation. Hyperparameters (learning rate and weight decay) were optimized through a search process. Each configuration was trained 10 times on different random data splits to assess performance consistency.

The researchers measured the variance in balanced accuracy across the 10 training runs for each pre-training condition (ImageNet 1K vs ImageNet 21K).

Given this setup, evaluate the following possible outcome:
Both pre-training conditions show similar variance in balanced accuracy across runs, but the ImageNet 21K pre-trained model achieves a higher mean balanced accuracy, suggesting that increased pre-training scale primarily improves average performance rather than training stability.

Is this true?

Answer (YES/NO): NO